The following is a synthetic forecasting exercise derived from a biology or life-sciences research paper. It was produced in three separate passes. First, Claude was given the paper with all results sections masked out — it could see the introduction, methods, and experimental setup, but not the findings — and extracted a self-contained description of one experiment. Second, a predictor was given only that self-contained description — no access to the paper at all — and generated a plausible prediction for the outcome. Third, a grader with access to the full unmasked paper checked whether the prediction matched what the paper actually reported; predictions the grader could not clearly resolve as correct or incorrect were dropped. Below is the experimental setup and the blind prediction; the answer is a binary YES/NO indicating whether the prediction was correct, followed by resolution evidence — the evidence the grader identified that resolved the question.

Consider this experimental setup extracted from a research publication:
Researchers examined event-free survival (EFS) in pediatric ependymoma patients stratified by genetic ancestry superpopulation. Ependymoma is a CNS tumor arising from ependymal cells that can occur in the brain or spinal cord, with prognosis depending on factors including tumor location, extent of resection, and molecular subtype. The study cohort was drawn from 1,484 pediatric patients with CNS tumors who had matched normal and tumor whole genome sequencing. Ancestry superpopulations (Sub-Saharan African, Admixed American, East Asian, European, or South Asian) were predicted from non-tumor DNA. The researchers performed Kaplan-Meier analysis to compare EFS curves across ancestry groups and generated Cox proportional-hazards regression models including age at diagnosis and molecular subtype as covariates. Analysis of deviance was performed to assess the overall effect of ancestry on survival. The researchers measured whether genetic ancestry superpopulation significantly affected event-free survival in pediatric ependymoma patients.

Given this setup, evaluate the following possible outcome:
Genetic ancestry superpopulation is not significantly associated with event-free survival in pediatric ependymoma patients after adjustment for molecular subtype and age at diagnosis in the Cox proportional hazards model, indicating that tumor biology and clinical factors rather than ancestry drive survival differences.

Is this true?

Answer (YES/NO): YES